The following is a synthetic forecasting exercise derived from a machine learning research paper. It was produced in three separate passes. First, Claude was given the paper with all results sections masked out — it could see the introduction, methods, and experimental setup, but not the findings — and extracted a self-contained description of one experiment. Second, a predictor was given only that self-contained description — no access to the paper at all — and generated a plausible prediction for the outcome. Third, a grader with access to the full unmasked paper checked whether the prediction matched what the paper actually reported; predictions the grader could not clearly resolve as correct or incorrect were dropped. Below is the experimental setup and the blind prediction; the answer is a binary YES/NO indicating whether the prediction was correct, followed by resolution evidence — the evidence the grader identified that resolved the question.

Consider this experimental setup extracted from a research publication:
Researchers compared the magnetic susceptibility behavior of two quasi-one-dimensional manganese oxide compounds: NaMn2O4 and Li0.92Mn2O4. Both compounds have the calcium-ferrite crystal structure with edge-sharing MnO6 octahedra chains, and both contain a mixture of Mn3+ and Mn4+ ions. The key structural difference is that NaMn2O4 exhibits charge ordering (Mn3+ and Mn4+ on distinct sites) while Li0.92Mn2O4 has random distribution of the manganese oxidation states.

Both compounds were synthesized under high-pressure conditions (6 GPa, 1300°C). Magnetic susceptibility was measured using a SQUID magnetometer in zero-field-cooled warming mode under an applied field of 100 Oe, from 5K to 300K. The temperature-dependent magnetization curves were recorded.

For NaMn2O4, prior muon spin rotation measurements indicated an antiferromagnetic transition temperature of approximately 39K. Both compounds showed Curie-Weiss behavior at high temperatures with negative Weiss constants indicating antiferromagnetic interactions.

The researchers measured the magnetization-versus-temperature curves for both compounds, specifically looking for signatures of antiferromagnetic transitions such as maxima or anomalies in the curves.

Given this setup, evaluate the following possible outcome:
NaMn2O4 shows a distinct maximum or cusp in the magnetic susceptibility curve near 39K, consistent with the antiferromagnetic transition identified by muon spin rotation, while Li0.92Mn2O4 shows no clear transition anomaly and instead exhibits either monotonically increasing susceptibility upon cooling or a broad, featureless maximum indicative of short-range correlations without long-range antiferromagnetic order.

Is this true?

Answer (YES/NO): NO